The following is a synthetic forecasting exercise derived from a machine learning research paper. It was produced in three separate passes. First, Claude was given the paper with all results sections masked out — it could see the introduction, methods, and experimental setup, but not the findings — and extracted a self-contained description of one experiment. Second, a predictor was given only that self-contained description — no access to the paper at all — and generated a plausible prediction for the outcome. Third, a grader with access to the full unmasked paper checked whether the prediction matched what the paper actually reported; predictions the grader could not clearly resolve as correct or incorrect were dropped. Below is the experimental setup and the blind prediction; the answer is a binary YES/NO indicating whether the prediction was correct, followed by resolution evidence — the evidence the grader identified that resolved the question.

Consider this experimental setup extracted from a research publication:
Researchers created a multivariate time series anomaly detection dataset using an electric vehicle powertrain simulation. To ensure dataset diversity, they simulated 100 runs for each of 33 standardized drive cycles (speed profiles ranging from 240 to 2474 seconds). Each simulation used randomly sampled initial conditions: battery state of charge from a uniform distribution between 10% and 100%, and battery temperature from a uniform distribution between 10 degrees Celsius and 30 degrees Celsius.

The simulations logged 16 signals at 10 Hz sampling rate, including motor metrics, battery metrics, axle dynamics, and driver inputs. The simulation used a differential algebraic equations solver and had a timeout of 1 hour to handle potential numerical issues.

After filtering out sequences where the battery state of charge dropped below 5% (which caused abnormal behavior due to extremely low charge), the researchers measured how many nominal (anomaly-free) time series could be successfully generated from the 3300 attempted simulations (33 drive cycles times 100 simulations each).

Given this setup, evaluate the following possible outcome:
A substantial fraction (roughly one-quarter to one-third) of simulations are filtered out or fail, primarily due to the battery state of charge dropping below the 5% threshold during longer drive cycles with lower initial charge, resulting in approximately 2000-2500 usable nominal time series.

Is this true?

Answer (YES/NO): NO